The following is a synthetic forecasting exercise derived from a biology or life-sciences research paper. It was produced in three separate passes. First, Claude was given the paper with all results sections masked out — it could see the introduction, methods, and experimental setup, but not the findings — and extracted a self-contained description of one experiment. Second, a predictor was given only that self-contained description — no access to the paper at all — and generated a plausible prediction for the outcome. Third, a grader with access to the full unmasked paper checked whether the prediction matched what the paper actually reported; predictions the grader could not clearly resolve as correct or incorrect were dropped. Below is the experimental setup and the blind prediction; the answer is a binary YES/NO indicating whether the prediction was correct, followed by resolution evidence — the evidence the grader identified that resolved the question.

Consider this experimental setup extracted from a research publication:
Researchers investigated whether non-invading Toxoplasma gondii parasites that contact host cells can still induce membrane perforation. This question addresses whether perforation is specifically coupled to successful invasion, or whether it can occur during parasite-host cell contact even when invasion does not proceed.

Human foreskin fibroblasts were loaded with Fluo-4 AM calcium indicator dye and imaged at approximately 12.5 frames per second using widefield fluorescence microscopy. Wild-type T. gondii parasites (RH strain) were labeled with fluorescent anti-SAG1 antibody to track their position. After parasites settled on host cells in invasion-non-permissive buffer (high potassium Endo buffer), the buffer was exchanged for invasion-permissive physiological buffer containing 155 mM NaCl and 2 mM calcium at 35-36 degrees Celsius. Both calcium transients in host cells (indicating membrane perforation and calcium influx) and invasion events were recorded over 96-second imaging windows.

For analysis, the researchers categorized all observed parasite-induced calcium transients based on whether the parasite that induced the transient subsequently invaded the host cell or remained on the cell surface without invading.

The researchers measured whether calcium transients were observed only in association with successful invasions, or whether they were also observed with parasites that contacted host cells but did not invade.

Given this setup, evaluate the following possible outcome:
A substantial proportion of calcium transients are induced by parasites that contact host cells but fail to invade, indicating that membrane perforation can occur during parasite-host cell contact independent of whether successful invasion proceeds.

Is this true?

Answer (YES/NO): NO